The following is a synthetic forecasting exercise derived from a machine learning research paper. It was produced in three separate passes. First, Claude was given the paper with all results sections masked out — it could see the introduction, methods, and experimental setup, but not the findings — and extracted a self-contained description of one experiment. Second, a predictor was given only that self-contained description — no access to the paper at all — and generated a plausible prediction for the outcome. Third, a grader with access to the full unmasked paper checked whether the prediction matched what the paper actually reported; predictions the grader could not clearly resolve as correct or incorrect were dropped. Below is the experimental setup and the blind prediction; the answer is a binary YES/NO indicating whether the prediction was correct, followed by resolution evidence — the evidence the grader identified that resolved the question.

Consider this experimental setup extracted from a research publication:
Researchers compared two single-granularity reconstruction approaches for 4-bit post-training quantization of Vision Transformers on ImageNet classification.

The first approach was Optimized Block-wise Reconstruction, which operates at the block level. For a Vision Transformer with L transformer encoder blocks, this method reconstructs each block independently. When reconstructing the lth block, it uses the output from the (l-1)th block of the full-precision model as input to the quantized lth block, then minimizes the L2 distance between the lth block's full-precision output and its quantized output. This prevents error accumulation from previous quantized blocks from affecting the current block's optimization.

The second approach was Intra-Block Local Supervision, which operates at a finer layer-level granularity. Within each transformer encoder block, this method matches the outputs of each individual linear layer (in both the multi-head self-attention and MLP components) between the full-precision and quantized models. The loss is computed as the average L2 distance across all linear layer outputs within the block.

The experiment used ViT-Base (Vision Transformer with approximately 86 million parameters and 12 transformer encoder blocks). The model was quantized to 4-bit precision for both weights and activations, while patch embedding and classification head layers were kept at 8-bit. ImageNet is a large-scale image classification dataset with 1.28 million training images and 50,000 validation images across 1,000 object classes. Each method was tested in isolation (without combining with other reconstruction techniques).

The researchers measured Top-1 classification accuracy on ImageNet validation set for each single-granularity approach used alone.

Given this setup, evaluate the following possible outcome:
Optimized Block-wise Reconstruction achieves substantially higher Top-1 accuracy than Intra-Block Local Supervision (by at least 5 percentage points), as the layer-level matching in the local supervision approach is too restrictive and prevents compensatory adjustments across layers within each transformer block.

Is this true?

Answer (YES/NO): NO